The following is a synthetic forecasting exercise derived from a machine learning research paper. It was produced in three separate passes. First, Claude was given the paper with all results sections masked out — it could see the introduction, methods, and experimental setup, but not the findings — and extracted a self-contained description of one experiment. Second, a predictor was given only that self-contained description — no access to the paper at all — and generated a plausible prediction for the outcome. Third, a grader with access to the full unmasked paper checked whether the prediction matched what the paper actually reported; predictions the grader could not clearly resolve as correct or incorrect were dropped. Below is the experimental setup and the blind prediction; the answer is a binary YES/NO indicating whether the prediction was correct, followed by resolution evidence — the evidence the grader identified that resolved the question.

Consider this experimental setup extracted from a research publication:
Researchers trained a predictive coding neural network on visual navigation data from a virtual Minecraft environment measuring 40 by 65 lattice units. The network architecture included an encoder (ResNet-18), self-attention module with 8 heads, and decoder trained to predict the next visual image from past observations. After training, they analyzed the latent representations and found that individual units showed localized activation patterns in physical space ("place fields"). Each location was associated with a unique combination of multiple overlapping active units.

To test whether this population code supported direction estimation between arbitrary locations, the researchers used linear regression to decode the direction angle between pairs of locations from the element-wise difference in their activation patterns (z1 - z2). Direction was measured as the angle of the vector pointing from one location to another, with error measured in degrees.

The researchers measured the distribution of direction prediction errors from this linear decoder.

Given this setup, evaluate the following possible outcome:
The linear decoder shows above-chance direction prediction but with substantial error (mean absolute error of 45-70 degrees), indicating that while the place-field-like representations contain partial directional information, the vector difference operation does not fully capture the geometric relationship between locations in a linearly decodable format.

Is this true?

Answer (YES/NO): NO